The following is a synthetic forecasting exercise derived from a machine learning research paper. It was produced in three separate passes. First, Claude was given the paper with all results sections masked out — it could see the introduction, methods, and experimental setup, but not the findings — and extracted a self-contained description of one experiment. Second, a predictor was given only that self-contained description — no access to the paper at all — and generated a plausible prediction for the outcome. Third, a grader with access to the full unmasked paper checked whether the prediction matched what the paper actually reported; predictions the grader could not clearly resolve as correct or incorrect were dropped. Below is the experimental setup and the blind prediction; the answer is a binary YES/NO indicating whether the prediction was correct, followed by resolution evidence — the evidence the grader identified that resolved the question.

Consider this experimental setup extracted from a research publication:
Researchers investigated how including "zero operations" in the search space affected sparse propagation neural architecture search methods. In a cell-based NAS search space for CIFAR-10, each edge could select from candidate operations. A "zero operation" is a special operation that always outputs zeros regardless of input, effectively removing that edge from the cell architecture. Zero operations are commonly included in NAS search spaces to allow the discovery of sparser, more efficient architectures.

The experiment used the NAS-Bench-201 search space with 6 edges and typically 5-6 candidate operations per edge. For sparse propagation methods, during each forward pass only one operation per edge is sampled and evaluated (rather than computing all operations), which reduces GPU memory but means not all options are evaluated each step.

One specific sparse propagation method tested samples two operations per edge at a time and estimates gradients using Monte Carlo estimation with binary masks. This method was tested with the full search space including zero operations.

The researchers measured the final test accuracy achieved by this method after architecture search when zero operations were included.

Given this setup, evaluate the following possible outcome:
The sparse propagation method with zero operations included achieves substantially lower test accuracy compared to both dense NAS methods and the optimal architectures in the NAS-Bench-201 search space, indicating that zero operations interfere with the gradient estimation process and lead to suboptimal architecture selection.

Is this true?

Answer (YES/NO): YES